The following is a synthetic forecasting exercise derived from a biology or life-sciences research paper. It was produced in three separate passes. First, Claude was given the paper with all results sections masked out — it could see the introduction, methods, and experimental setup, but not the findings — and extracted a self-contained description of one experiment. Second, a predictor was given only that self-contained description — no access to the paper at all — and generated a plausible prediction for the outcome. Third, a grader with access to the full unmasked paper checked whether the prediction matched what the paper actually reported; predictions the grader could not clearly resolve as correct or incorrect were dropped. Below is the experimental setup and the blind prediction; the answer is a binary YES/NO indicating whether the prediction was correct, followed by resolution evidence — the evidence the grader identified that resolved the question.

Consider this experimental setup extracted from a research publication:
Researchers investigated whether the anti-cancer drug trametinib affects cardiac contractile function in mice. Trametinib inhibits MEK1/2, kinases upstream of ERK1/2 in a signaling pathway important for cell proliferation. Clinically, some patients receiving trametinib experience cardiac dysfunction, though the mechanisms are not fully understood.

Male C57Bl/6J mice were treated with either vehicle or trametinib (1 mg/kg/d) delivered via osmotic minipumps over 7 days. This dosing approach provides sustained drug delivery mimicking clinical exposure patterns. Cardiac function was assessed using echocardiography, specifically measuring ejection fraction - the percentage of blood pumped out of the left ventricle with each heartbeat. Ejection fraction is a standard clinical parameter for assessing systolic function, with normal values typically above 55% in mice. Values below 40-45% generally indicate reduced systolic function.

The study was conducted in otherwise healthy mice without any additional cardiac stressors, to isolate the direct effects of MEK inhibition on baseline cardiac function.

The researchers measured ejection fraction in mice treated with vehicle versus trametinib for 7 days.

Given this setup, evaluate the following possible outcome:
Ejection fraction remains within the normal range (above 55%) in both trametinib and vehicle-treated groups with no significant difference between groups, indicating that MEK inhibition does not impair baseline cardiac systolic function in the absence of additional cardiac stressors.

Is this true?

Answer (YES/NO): YES